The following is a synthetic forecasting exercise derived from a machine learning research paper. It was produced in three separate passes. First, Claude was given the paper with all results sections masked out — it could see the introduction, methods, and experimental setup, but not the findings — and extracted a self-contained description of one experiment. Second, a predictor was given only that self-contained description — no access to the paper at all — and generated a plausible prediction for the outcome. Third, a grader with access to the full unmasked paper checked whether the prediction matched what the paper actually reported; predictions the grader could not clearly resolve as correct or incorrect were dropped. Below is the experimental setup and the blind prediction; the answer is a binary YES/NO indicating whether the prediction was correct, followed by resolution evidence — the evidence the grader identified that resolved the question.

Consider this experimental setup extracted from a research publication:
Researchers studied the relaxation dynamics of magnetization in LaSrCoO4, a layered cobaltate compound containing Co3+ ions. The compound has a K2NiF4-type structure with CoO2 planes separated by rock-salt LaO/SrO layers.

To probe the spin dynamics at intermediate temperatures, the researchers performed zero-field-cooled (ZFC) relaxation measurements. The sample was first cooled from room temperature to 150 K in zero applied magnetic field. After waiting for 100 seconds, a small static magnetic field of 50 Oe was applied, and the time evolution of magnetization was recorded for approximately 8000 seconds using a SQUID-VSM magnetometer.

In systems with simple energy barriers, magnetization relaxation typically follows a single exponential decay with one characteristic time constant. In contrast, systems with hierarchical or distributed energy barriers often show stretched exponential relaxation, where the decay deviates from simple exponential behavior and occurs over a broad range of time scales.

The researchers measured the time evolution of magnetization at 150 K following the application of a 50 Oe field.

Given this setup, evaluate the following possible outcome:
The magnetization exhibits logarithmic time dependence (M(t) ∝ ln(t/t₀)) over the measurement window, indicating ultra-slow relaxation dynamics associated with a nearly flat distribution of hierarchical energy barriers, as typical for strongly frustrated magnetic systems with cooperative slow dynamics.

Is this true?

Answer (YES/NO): NO